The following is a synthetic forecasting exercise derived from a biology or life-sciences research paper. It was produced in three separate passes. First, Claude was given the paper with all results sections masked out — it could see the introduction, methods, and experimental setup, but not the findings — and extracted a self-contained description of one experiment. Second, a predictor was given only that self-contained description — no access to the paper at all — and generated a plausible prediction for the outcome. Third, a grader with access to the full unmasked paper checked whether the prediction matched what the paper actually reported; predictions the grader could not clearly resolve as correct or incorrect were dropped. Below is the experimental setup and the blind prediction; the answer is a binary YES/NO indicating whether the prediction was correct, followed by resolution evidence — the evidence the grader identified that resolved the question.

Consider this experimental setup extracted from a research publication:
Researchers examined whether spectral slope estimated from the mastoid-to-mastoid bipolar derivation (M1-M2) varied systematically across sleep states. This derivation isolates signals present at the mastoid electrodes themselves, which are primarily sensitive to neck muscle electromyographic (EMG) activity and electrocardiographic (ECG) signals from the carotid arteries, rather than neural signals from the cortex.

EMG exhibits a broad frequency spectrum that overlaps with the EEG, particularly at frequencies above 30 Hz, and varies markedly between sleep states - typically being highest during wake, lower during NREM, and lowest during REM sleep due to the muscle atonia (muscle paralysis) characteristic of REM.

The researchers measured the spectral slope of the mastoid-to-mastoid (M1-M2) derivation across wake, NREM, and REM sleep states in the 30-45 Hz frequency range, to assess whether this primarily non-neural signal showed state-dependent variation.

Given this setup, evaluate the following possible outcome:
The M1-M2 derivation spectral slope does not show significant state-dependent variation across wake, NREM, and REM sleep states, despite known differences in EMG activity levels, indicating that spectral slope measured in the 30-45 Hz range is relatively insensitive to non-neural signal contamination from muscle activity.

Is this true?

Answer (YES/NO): NO